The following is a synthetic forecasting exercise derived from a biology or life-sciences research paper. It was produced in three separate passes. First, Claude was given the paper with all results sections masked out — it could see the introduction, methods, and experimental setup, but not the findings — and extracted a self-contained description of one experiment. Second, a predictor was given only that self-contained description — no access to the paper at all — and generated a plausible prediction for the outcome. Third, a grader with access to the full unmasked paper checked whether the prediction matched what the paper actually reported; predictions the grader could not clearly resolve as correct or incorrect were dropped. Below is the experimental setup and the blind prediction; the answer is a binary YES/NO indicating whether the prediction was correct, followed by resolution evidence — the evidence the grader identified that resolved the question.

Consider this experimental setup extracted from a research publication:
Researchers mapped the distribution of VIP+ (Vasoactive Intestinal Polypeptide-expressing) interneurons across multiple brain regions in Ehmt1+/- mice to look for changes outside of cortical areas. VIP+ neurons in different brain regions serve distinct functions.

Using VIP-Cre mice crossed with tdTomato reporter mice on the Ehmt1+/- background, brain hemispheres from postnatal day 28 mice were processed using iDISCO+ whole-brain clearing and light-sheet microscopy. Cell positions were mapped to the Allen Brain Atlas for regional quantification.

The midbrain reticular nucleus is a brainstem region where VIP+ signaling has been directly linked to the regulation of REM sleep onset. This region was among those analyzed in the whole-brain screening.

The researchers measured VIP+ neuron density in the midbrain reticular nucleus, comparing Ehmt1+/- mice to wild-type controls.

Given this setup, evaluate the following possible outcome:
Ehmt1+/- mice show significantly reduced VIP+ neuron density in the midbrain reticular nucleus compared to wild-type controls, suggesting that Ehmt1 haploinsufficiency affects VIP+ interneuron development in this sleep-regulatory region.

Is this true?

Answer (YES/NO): NO